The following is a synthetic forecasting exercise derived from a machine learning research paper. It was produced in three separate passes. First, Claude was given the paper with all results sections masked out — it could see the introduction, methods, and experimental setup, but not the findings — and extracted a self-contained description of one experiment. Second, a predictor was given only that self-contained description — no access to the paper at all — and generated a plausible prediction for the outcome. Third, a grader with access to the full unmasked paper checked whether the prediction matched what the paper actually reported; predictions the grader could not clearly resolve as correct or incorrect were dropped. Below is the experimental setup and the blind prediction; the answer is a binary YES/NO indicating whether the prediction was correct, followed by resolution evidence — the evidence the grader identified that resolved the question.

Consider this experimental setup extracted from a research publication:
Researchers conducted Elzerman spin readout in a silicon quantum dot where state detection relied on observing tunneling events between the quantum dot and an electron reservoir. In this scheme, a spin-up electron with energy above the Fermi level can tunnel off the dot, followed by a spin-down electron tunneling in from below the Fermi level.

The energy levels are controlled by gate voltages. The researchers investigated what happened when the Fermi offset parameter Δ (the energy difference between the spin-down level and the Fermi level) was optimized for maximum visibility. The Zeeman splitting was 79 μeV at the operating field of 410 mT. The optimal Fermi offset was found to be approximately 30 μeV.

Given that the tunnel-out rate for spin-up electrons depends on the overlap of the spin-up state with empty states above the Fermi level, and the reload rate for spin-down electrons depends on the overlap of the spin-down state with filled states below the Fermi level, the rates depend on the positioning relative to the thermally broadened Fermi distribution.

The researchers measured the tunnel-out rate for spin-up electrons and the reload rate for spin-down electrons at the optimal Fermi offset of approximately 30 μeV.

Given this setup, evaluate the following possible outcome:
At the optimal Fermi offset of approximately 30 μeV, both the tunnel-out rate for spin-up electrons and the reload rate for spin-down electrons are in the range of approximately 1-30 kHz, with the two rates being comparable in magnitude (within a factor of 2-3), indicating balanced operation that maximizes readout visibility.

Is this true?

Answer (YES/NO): YES